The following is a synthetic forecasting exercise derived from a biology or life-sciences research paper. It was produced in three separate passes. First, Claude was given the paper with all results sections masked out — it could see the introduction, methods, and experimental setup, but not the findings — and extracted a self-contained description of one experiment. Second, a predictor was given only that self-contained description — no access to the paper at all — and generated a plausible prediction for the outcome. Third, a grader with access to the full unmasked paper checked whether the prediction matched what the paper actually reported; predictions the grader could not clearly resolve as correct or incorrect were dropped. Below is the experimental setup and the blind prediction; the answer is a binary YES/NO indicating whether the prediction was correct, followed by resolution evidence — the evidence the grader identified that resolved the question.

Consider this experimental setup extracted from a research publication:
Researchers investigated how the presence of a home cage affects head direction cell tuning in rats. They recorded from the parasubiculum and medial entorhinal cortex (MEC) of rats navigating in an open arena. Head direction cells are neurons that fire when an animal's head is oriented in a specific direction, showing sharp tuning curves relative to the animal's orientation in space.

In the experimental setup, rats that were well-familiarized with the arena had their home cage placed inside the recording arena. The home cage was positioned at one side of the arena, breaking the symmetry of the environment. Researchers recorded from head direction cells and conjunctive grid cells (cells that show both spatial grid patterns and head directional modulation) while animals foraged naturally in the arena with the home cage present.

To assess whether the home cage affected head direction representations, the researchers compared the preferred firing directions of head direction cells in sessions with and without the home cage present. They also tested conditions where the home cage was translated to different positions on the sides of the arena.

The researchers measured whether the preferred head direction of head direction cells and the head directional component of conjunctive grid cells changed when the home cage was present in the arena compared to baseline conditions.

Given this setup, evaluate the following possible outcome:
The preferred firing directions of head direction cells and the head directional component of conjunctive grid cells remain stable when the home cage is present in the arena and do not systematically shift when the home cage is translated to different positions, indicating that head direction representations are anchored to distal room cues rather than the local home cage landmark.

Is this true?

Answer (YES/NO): YES